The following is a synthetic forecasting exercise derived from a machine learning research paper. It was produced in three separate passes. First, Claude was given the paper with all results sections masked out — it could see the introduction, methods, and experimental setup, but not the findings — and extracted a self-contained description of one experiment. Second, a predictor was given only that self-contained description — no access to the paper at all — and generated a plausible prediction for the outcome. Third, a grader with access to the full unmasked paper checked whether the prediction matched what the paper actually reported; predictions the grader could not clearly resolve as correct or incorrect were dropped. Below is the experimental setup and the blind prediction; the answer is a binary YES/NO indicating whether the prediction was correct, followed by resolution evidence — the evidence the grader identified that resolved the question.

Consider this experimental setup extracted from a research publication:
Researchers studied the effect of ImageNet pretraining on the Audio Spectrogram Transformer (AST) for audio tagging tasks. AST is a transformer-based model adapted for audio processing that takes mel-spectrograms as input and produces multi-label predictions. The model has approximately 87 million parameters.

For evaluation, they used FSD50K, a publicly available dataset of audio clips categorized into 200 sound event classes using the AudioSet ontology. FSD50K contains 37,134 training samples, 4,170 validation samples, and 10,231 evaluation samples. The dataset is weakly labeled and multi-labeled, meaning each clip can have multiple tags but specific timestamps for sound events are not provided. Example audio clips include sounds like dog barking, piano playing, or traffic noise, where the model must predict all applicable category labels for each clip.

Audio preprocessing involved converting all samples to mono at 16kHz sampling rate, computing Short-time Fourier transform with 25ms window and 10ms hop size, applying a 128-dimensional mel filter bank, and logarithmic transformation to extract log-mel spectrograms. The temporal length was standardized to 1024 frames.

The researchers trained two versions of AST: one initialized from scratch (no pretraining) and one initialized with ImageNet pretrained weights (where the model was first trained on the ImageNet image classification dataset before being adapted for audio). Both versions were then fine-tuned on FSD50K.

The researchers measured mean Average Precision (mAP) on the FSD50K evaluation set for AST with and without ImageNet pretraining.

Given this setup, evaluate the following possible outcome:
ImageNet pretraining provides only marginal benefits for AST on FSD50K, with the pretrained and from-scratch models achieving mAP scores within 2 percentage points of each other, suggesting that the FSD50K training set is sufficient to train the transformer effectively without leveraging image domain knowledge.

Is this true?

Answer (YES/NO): NO